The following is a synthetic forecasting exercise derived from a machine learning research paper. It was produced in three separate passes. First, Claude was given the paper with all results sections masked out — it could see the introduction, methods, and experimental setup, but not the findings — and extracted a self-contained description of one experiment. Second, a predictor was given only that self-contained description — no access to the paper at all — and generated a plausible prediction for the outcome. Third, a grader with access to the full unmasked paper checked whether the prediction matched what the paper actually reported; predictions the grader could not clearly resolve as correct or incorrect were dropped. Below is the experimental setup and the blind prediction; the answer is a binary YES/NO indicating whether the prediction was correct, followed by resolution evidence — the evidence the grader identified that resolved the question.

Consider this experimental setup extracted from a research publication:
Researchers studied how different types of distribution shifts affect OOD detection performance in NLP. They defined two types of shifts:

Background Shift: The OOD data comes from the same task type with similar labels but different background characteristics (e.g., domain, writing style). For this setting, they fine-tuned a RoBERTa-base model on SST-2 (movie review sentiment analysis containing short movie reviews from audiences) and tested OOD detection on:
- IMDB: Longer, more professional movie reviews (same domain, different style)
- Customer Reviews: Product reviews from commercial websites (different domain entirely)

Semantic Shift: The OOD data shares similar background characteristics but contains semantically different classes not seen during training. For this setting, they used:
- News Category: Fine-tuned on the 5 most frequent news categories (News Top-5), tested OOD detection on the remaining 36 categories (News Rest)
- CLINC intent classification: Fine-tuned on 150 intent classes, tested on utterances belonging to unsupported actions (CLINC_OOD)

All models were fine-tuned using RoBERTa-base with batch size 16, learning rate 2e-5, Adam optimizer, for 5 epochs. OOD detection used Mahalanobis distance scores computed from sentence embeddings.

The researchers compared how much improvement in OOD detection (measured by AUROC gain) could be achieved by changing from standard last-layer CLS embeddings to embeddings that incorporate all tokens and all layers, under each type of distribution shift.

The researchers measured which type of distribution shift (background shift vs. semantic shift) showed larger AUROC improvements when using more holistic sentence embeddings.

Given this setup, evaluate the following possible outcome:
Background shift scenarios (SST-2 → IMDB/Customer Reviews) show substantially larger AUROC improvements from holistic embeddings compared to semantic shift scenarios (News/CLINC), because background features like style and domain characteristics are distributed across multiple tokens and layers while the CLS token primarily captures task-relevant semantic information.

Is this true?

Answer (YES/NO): YES